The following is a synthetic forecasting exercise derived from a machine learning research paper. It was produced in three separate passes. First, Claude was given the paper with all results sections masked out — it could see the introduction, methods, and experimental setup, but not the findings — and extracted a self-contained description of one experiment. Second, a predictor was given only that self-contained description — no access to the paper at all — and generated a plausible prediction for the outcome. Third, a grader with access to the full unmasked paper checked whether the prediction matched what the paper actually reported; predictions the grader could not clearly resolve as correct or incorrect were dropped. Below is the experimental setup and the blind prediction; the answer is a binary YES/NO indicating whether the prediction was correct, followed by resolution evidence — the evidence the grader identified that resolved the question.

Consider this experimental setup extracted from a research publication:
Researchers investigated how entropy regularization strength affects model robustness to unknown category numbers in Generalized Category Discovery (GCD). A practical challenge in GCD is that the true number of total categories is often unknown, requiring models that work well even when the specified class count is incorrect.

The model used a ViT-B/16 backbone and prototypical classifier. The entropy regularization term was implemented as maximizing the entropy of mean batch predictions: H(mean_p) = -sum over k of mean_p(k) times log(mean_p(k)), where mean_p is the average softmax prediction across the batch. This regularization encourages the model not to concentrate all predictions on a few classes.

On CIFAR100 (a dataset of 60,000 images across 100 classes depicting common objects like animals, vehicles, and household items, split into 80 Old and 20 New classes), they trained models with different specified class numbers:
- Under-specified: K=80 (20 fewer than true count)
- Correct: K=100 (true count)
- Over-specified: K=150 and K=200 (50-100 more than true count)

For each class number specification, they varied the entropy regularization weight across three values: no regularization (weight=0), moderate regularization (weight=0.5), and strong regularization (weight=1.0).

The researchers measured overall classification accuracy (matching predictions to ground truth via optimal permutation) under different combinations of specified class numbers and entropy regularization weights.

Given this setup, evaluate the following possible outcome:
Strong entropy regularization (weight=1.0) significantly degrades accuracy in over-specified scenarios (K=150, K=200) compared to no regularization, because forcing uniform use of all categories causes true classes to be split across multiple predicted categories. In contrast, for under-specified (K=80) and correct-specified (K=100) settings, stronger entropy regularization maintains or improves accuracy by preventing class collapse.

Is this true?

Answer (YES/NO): NO